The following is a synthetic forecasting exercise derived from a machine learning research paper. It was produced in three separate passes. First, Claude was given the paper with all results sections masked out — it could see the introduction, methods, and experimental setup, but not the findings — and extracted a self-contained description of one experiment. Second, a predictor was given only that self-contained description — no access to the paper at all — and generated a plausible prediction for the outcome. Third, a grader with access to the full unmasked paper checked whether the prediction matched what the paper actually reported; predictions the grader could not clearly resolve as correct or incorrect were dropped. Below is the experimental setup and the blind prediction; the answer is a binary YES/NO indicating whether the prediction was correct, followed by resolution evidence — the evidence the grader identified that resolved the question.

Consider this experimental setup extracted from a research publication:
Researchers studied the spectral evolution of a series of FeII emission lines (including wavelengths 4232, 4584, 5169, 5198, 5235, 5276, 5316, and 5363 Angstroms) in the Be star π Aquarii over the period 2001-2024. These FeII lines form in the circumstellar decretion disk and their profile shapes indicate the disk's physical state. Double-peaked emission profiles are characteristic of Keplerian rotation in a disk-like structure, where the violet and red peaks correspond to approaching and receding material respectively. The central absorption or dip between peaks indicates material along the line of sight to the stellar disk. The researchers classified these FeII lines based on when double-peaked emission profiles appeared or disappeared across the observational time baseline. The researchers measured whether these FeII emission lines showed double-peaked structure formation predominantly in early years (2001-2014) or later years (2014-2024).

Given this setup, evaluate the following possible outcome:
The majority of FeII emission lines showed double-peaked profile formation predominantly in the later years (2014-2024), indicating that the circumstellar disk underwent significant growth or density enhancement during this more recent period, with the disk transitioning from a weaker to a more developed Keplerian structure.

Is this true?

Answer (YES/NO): YES